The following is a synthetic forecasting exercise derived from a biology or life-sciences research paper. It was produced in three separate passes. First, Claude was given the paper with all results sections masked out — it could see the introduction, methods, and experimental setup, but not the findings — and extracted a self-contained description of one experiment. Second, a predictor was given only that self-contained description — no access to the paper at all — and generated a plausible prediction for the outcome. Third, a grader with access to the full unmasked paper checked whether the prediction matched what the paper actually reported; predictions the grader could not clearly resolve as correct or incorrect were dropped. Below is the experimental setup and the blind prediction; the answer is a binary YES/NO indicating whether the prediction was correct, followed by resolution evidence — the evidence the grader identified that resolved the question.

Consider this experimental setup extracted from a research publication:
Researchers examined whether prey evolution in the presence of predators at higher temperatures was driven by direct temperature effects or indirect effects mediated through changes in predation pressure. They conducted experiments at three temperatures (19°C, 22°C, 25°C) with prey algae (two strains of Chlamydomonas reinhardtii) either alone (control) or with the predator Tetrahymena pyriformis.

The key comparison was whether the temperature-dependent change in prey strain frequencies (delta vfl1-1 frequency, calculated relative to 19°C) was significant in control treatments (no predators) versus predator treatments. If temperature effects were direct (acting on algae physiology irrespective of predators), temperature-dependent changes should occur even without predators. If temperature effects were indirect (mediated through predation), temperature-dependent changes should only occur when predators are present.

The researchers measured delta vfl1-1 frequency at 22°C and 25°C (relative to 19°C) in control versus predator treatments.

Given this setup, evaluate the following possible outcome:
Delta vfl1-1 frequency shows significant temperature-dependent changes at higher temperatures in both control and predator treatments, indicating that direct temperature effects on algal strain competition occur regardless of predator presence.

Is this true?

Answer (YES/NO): NO